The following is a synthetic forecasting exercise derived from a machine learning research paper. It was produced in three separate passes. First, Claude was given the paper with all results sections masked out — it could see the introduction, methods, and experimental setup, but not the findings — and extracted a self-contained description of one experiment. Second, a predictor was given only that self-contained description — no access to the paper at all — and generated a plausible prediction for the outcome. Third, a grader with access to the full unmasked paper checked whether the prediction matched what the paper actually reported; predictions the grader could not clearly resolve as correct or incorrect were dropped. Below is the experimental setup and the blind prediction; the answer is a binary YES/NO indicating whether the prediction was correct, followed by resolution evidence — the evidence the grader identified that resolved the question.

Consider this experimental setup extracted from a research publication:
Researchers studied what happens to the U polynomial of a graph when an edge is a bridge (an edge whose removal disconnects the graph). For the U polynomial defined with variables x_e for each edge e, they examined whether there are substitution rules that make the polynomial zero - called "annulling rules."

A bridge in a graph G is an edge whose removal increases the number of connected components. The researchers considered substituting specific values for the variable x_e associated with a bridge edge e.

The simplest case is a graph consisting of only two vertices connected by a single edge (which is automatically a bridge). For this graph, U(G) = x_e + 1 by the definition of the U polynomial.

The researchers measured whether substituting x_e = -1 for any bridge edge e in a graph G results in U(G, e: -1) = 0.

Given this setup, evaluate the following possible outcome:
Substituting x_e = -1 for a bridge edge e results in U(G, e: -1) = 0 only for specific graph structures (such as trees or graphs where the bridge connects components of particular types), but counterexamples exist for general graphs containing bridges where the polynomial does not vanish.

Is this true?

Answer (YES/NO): NO